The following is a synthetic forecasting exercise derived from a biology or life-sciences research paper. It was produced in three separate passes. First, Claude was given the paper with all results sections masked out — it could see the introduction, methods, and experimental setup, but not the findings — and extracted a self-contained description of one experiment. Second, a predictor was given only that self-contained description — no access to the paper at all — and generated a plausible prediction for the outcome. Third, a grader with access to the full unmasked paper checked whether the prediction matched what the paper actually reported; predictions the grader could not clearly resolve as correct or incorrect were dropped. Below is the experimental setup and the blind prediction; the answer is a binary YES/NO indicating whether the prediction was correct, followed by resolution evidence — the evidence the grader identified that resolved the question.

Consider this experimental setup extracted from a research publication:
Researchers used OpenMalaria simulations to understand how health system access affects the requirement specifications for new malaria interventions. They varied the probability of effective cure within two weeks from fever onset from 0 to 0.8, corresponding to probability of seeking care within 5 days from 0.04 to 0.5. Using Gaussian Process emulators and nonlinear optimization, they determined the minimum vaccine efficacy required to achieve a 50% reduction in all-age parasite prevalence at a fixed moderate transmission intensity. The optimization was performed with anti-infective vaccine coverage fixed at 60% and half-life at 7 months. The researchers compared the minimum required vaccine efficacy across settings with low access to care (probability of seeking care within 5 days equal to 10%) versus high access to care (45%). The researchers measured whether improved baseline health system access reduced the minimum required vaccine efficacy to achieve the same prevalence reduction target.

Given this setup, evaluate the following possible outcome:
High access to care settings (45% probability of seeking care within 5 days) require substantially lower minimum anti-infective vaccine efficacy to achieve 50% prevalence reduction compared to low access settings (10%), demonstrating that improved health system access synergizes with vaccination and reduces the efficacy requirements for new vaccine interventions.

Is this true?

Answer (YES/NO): NO